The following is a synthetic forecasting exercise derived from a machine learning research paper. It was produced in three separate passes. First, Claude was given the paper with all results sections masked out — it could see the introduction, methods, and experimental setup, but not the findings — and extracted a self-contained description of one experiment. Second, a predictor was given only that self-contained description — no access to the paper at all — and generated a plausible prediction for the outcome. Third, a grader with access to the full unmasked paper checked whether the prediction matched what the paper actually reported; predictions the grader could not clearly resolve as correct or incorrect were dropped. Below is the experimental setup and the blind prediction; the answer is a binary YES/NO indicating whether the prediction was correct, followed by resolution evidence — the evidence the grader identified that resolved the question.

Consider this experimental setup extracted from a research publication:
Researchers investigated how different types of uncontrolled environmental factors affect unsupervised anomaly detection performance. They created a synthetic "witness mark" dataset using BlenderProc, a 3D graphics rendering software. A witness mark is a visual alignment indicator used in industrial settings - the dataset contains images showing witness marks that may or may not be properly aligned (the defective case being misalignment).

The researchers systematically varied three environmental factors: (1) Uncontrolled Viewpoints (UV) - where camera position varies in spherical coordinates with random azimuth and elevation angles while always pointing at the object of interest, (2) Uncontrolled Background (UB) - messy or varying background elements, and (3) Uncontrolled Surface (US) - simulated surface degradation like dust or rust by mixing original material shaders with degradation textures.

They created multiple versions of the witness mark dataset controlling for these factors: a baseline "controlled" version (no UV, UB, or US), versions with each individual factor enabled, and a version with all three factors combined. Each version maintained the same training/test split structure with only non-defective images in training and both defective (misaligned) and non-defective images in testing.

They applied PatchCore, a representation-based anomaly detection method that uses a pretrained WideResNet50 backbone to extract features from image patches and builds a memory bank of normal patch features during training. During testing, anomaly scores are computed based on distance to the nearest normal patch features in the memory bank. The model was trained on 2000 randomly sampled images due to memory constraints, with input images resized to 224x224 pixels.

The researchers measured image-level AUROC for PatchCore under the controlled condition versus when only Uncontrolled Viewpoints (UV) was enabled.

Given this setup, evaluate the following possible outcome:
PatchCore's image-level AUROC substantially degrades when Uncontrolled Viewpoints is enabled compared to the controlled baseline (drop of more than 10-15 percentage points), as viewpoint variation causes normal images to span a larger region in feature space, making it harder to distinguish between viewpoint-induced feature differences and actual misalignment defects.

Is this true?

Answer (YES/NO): NO